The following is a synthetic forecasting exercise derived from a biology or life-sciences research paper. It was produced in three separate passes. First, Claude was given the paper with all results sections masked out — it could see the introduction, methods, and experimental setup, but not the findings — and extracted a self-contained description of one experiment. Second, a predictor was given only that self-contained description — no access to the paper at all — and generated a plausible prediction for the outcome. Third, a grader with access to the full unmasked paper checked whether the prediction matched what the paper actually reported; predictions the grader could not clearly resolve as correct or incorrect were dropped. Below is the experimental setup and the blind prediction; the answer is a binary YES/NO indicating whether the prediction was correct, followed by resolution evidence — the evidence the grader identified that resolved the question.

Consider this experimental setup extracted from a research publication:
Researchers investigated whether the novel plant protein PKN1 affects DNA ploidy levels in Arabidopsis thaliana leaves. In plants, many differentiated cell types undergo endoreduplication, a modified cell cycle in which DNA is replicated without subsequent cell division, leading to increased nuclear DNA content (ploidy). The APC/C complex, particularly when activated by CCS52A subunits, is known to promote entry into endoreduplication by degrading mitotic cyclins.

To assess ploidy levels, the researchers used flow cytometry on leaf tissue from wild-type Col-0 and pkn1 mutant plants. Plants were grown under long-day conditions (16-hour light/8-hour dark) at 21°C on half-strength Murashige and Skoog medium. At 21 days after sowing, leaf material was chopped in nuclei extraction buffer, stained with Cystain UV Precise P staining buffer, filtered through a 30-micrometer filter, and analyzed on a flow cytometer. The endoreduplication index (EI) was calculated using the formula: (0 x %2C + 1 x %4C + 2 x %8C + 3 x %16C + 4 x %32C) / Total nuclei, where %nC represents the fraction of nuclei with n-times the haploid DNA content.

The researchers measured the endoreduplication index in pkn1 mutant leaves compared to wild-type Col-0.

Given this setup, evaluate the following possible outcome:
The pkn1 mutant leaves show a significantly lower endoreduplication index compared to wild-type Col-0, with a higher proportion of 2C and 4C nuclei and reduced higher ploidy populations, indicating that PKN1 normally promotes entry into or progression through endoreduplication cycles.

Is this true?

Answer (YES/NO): NO